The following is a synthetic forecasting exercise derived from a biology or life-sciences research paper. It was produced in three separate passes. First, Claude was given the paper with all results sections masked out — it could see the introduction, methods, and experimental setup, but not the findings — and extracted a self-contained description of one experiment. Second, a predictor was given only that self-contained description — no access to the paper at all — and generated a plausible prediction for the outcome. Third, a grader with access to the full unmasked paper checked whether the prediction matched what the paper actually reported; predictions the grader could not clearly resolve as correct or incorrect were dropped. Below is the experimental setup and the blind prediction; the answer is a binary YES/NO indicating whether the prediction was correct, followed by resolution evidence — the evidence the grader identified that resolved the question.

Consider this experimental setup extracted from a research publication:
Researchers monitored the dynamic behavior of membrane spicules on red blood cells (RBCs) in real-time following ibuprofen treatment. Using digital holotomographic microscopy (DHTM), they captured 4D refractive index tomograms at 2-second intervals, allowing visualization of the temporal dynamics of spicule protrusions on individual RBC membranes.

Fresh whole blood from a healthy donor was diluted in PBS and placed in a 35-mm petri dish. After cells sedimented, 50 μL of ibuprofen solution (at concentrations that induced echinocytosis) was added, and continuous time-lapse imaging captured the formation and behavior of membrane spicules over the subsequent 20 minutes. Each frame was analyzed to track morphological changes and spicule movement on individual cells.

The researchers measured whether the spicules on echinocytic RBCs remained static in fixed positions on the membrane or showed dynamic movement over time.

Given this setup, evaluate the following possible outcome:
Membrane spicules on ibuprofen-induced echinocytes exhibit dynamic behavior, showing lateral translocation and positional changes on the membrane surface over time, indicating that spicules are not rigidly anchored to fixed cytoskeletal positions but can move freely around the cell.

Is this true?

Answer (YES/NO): YES